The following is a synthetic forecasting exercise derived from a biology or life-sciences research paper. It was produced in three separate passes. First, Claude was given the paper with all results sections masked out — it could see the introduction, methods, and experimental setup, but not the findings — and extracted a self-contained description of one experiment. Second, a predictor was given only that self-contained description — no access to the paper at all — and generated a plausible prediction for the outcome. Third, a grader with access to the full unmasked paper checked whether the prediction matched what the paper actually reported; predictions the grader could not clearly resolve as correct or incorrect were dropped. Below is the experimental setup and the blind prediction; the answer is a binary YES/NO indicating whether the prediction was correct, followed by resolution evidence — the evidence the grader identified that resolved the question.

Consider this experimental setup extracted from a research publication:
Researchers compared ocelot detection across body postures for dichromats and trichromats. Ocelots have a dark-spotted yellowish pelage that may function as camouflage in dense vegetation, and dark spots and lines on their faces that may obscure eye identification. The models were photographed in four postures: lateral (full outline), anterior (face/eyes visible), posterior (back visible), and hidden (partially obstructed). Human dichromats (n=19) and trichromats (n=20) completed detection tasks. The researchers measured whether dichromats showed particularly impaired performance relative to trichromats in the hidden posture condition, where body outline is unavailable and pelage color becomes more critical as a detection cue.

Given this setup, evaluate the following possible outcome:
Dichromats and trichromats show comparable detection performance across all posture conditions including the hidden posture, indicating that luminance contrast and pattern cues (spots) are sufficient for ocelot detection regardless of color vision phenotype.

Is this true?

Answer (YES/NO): NO